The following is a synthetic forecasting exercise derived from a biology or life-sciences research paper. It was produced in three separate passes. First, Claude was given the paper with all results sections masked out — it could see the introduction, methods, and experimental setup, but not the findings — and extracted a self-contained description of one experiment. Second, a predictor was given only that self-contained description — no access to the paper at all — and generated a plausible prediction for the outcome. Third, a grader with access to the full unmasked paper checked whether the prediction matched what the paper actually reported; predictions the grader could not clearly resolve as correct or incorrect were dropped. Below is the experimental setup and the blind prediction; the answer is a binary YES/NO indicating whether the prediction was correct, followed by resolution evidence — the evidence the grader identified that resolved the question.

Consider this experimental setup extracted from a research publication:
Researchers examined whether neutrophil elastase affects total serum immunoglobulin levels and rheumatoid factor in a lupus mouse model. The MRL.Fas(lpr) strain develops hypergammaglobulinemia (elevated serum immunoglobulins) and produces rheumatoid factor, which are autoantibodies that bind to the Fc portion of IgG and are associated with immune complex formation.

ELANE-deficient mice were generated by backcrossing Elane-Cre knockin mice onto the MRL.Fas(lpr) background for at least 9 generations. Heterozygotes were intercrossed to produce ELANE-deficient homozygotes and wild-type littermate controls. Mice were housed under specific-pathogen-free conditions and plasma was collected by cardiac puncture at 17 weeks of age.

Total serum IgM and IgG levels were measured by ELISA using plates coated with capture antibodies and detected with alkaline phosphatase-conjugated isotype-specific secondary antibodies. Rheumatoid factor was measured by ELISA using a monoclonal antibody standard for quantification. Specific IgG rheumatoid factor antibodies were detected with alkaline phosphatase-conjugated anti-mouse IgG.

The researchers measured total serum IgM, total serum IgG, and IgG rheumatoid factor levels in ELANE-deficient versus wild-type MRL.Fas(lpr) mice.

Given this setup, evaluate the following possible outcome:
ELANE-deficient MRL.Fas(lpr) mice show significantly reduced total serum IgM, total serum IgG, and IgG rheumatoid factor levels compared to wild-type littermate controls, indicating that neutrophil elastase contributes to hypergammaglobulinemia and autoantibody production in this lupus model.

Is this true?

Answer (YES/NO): NO